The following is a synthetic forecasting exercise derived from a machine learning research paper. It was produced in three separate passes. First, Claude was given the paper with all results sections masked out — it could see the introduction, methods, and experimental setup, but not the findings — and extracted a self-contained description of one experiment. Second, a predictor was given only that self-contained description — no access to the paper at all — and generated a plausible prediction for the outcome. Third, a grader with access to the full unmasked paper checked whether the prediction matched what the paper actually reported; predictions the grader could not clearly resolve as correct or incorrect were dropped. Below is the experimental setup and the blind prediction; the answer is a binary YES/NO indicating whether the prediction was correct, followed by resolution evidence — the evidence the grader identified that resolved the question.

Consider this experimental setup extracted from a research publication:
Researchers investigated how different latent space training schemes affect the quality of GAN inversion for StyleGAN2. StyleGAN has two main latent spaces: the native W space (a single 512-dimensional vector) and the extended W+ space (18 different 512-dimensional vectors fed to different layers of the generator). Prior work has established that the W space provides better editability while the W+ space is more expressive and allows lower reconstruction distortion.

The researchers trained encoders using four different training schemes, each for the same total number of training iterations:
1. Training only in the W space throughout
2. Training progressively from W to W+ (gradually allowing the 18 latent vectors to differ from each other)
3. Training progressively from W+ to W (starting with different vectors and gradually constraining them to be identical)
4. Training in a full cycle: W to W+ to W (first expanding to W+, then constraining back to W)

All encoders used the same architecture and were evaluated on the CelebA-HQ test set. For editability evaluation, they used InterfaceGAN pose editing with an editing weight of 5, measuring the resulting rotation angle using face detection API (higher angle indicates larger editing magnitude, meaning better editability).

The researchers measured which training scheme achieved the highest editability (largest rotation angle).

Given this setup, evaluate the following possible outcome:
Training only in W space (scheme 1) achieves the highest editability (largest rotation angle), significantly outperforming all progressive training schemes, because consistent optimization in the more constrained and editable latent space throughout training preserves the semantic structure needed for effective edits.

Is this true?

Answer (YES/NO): NO